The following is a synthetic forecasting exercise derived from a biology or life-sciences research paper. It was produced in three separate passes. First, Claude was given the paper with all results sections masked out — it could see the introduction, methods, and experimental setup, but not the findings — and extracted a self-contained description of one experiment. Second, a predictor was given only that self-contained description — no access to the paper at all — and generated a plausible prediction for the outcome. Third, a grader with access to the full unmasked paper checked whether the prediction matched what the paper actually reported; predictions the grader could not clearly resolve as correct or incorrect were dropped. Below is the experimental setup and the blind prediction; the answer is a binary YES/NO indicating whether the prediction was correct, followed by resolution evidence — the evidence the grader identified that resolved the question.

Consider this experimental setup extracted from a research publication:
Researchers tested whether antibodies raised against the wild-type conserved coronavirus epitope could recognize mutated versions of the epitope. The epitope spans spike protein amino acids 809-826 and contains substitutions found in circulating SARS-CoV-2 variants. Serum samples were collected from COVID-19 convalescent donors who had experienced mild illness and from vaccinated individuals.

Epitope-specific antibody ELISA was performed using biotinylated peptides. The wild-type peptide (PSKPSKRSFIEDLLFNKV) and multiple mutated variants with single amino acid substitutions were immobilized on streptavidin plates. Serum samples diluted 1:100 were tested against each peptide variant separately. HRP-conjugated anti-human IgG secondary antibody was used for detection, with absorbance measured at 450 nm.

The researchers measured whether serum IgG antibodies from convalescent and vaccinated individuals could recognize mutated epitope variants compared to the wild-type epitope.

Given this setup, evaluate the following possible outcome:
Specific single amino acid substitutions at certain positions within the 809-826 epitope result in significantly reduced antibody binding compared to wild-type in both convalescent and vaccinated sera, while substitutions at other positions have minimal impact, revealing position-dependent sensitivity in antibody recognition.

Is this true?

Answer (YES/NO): YES